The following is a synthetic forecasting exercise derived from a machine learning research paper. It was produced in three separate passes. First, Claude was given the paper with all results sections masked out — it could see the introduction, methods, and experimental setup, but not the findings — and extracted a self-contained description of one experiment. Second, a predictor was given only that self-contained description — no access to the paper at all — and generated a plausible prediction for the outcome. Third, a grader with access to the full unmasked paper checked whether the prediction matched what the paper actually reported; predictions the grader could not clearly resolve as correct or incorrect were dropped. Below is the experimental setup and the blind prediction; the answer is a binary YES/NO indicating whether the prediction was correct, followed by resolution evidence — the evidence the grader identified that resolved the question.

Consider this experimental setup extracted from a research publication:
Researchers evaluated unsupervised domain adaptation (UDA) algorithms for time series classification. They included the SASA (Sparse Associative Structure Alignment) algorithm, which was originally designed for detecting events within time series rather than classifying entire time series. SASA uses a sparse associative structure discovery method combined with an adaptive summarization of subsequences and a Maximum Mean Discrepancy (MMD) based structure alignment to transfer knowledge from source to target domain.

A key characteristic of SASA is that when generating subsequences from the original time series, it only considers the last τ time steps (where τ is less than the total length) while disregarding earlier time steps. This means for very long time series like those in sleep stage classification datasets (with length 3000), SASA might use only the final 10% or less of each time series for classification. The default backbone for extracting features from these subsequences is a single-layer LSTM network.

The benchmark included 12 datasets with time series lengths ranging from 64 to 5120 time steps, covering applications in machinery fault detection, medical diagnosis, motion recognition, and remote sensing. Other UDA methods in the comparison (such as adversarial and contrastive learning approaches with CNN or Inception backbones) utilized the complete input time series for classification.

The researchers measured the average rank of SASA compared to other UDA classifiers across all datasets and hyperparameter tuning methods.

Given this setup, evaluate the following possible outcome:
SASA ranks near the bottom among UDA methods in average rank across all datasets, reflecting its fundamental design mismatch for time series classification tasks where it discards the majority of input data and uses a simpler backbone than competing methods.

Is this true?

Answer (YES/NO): YES